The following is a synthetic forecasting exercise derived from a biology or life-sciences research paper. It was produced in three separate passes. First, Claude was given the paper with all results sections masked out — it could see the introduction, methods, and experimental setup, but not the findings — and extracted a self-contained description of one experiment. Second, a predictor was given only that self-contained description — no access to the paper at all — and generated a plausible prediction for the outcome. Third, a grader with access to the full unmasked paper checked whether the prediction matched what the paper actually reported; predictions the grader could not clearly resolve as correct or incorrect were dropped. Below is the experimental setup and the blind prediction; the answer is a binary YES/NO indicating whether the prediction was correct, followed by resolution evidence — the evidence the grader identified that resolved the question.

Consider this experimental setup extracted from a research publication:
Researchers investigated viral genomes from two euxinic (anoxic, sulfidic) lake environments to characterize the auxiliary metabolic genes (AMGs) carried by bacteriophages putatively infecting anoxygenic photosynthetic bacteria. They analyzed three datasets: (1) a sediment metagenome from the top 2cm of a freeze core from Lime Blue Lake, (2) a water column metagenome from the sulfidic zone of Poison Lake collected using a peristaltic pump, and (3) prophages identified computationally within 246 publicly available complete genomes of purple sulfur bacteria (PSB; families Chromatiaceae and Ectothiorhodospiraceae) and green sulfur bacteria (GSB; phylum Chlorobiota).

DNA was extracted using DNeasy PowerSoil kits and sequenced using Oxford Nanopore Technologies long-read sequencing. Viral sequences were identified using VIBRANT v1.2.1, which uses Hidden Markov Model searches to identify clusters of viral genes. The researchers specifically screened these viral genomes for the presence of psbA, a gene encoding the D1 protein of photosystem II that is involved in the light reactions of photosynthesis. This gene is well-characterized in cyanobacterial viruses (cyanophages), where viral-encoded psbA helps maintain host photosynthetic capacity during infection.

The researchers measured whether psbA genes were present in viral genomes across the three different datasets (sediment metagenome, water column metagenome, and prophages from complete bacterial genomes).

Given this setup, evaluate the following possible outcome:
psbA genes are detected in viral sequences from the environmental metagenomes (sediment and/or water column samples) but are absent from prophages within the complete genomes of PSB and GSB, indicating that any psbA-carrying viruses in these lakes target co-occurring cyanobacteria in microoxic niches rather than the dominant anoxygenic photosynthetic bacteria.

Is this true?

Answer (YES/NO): NO